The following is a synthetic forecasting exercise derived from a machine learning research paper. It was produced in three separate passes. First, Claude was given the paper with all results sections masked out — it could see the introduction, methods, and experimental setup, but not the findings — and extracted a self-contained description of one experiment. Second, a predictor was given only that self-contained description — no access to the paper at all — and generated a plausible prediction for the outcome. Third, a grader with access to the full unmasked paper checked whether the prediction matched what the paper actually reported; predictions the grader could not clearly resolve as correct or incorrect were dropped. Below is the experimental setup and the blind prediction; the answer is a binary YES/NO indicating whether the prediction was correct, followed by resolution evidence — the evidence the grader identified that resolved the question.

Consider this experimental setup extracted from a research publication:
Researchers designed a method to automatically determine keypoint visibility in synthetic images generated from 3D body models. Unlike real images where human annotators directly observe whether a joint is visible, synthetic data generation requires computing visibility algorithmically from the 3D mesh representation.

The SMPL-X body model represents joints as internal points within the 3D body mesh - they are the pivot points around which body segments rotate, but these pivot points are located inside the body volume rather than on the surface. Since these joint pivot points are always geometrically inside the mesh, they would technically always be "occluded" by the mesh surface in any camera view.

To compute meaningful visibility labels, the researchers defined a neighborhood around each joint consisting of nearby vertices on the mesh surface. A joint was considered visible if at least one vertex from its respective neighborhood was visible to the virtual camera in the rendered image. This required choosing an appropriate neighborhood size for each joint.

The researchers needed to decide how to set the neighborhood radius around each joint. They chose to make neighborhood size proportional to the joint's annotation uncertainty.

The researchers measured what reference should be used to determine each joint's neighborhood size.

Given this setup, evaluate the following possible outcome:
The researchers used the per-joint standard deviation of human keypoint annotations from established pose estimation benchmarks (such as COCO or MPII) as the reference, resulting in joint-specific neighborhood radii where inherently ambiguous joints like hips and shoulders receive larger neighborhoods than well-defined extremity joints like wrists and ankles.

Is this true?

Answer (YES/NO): YES